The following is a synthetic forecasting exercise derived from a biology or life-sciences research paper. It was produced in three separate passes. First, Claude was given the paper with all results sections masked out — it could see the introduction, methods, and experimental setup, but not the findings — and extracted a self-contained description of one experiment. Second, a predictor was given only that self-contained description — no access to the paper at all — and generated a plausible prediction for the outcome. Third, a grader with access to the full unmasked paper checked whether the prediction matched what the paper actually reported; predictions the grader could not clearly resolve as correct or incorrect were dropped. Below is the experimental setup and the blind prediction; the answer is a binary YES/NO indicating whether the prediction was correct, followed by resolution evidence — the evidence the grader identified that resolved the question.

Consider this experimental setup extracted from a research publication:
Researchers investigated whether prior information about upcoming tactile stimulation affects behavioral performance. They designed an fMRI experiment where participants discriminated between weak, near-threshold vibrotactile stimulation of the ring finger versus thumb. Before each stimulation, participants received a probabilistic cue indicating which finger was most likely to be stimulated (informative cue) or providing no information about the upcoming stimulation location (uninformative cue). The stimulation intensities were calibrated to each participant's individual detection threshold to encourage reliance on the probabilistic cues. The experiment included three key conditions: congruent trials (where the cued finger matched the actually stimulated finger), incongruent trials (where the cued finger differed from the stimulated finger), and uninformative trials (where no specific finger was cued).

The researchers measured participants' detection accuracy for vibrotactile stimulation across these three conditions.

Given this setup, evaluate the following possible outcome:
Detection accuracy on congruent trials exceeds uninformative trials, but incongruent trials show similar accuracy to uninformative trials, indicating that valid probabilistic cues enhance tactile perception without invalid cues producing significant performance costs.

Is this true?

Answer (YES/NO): NO